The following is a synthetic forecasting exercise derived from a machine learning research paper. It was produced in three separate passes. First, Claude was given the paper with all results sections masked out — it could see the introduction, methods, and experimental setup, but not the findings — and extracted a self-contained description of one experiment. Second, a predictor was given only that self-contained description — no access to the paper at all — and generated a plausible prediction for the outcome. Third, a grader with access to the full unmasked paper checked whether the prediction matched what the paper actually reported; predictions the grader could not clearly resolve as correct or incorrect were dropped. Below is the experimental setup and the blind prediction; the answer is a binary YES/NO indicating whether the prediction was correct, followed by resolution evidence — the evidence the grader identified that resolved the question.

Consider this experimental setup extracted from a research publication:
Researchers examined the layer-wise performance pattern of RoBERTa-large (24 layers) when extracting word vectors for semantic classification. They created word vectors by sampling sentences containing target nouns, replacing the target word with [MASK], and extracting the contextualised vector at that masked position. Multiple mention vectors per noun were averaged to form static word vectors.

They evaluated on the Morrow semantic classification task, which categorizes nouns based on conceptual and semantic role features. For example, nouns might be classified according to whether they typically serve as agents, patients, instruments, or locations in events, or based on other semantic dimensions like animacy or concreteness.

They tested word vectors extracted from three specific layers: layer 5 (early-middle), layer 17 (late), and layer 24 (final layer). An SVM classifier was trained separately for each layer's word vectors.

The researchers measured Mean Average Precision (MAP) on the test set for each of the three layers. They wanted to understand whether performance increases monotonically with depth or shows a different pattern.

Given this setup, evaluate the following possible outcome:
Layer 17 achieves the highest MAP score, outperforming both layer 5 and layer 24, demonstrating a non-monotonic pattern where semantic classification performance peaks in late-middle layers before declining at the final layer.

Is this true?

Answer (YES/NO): YES